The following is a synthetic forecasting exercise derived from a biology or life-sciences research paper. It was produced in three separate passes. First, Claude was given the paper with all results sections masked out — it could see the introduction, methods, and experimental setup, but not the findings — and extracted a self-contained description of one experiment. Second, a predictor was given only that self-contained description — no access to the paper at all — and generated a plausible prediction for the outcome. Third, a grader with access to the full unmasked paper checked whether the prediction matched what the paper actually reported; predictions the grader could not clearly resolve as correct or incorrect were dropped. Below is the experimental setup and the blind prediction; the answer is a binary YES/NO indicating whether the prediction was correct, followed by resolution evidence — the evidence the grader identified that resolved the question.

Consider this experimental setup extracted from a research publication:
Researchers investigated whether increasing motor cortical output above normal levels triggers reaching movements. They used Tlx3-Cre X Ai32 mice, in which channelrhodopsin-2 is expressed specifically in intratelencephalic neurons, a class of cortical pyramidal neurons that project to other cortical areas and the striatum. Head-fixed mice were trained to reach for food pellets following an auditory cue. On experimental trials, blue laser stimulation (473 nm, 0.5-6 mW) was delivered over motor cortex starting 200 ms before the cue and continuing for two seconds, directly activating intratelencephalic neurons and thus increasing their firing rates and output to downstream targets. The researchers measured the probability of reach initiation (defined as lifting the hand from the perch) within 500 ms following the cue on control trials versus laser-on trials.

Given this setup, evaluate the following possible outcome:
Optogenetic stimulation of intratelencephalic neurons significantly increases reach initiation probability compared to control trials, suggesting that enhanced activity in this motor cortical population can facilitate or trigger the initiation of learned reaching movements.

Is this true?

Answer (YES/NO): NO